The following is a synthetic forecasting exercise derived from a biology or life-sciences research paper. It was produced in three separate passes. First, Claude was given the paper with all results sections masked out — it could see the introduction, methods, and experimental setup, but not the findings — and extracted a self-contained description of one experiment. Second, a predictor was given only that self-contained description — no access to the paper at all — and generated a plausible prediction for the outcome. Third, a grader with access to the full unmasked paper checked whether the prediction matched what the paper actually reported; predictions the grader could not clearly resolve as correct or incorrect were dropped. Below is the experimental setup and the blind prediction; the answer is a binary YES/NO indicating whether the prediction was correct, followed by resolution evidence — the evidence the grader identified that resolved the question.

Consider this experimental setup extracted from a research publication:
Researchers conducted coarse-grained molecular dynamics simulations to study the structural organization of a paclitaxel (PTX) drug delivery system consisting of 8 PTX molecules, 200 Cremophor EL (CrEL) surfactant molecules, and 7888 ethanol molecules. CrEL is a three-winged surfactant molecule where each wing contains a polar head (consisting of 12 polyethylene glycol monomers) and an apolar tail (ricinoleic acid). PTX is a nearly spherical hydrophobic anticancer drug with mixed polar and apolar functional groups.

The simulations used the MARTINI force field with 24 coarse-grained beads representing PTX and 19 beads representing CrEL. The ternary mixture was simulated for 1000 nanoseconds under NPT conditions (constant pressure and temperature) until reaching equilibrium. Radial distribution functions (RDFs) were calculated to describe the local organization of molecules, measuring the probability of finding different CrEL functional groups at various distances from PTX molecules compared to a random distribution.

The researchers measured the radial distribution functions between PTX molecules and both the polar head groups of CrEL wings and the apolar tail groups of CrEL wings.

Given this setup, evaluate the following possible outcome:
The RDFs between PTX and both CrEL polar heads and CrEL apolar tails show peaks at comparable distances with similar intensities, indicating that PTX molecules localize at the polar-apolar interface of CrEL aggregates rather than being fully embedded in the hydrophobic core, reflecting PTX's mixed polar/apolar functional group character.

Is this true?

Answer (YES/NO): NO